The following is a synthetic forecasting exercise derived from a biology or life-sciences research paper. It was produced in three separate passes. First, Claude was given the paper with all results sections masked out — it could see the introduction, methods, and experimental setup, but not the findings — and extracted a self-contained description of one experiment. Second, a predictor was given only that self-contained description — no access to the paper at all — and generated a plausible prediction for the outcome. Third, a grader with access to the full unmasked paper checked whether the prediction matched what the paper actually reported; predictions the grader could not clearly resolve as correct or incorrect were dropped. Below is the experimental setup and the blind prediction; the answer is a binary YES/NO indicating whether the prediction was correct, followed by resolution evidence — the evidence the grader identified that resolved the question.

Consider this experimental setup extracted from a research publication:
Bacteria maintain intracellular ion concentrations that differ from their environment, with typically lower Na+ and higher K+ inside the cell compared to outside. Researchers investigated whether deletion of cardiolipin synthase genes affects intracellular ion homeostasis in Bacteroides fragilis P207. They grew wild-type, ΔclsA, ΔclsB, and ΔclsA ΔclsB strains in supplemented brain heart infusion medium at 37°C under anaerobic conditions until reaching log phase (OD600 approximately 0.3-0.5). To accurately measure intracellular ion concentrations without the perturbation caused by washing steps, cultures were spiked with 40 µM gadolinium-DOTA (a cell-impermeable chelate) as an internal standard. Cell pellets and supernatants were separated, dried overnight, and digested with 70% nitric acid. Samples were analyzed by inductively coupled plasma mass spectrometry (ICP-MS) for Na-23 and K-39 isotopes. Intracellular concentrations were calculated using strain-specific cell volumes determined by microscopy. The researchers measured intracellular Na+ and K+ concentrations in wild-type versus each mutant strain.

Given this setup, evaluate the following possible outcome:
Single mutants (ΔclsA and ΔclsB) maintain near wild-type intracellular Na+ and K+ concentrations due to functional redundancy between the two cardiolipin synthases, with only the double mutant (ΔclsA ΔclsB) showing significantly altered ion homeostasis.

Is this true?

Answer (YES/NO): NO